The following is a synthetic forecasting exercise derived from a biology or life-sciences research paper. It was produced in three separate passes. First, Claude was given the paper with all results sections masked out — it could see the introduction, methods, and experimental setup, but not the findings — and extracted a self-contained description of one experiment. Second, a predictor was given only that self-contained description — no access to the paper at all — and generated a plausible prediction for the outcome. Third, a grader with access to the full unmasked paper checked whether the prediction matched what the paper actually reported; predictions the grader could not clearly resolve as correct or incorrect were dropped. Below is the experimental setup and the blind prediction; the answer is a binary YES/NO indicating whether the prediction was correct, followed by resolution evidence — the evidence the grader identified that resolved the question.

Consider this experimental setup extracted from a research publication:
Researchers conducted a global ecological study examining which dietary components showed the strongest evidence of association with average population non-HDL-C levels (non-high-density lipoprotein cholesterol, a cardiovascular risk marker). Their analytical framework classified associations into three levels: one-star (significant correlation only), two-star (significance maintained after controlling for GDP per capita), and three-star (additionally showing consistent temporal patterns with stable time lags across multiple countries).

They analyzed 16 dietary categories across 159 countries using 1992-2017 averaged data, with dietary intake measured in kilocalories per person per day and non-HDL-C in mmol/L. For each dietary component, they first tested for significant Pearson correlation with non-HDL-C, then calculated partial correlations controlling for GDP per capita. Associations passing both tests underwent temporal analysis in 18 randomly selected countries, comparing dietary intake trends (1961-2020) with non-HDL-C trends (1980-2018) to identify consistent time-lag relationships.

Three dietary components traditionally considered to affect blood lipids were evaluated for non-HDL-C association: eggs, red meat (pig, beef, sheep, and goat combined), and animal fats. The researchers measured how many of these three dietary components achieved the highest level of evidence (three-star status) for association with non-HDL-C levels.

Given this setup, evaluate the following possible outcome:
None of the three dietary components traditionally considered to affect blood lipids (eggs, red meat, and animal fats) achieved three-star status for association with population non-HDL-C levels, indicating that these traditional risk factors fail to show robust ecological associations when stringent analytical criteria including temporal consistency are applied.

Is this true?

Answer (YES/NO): NO